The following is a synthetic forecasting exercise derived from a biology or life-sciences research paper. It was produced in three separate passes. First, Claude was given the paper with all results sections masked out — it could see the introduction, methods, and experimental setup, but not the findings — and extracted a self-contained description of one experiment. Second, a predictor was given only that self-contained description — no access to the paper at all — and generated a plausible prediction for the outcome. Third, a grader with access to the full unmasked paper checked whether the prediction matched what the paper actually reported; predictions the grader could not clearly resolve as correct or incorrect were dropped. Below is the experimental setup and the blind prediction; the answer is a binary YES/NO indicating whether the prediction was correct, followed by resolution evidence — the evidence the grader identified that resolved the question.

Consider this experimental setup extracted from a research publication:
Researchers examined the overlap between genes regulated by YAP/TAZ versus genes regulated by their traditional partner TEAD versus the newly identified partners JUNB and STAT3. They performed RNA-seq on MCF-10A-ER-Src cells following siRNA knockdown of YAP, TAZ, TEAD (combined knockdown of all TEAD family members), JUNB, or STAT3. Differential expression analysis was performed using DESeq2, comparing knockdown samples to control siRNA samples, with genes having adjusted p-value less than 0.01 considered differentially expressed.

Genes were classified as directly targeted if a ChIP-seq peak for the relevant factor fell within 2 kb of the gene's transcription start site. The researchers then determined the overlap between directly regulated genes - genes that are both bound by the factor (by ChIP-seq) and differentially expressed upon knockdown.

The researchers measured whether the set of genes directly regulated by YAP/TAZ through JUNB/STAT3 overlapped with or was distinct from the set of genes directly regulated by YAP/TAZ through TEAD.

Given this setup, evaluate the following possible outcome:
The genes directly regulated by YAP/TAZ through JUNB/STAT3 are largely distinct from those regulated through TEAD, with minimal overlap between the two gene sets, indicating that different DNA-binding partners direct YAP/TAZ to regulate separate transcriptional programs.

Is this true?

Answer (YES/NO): NO